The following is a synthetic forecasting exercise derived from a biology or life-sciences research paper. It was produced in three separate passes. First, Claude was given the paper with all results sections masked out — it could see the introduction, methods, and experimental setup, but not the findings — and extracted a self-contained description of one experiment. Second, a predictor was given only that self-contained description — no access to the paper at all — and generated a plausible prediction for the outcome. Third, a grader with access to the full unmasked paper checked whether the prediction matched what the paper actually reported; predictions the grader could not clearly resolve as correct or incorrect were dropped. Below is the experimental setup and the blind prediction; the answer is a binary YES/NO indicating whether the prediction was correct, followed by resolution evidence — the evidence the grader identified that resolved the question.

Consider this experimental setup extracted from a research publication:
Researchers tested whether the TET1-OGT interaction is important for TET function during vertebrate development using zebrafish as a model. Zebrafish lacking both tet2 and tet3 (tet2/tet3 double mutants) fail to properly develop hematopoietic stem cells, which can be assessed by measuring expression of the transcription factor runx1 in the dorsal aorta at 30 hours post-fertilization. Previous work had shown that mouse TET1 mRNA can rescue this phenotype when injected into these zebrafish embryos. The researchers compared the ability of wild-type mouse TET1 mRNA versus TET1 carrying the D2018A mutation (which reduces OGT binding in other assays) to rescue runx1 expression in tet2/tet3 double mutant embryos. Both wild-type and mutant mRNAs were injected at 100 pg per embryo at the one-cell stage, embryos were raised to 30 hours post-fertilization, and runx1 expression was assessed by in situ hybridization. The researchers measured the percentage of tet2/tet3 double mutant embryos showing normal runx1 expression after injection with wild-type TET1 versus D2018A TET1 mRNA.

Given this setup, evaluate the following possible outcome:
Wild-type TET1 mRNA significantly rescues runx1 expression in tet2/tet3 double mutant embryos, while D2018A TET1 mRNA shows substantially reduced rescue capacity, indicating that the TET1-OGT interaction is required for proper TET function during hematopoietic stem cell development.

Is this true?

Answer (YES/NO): YES